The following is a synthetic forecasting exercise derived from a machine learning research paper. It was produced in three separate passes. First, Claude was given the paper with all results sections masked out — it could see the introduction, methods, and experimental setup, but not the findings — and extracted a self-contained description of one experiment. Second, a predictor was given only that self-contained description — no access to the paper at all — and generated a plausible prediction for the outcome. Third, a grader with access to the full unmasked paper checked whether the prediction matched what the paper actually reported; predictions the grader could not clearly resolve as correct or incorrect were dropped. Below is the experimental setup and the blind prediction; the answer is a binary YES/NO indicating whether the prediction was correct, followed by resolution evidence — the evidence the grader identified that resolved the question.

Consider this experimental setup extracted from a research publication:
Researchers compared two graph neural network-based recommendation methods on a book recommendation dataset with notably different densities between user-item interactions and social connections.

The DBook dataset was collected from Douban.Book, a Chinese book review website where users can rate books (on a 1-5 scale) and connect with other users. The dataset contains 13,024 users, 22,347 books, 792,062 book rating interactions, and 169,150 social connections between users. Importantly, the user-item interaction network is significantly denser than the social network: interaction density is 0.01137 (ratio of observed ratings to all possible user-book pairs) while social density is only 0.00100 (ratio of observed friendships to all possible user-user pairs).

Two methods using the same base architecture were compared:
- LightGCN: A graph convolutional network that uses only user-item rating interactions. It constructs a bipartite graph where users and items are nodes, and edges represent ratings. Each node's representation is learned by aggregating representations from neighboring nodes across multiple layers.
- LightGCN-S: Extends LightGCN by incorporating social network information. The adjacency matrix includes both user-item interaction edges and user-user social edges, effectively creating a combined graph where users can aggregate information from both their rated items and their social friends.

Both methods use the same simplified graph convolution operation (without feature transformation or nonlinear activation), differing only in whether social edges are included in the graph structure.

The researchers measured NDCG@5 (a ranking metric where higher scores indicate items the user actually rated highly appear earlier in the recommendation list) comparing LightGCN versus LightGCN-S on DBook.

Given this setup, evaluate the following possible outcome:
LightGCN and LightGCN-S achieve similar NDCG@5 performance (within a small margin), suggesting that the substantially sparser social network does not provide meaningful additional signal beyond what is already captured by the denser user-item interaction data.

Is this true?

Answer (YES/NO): NO